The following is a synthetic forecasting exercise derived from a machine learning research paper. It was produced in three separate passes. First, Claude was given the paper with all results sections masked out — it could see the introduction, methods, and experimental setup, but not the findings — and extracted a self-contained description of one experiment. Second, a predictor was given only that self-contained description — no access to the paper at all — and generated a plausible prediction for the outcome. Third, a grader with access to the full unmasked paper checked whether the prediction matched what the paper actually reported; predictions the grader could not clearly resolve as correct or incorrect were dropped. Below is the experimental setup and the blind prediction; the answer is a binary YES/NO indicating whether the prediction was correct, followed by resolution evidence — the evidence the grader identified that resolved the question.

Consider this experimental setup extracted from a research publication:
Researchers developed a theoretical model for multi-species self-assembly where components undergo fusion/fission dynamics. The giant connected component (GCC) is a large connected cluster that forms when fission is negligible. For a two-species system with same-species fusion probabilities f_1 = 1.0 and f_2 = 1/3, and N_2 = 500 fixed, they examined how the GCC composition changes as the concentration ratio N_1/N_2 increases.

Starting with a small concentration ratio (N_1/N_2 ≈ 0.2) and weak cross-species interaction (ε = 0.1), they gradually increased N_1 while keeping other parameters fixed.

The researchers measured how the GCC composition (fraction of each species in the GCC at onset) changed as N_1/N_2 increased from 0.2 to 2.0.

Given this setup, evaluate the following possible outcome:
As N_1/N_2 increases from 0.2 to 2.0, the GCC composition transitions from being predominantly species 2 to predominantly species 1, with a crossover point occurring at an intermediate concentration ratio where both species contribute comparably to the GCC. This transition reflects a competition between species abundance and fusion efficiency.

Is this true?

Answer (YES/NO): YES